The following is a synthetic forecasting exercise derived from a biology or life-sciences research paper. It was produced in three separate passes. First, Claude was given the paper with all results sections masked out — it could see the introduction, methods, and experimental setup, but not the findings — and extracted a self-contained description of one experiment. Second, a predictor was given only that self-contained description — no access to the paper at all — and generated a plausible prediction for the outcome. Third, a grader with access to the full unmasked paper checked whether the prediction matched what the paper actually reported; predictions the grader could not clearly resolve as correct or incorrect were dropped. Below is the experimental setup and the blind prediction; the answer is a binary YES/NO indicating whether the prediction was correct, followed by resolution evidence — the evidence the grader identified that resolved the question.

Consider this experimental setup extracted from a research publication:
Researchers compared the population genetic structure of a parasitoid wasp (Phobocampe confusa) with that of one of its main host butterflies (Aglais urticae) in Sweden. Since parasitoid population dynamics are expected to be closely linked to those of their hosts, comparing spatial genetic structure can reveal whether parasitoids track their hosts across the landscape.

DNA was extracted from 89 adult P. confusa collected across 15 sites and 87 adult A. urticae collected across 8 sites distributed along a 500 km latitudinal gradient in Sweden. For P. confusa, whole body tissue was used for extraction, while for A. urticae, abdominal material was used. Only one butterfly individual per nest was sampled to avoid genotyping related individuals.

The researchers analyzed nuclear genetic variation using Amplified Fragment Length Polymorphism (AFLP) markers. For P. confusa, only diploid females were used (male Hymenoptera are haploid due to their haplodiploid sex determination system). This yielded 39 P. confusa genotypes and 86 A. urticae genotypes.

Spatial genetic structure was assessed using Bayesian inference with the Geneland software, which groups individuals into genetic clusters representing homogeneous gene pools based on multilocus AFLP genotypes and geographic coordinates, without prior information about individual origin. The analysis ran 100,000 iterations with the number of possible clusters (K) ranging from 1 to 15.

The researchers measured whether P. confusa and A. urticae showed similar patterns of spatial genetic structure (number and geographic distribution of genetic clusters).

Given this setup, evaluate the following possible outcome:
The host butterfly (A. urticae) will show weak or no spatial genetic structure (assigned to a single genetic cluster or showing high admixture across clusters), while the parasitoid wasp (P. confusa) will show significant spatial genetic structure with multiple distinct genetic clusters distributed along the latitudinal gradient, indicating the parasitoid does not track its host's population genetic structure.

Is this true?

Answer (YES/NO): NO